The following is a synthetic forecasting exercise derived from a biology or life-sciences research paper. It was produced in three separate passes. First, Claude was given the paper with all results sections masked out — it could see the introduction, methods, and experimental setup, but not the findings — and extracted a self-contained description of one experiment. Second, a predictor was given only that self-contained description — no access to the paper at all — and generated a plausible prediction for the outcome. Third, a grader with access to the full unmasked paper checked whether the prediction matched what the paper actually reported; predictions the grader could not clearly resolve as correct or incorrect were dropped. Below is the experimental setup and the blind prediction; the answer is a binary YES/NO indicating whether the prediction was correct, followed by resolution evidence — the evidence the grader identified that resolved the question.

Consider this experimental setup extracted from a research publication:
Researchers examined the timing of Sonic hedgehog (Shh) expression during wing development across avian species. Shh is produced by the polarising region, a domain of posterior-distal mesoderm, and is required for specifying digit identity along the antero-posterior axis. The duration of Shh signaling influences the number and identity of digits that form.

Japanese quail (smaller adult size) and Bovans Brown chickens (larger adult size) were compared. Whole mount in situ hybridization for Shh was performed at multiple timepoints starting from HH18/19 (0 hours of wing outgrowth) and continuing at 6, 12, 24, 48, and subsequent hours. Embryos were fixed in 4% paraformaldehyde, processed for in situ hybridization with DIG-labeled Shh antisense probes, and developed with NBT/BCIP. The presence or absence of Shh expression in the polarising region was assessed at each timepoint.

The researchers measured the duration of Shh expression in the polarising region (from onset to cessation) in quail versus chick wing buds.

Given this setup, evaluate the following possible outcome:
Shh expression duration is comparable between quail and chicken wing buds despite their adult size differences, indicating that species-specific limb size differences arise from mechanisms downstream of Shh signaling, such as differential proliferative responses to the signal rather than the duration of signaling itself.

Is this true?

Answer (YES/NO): NO